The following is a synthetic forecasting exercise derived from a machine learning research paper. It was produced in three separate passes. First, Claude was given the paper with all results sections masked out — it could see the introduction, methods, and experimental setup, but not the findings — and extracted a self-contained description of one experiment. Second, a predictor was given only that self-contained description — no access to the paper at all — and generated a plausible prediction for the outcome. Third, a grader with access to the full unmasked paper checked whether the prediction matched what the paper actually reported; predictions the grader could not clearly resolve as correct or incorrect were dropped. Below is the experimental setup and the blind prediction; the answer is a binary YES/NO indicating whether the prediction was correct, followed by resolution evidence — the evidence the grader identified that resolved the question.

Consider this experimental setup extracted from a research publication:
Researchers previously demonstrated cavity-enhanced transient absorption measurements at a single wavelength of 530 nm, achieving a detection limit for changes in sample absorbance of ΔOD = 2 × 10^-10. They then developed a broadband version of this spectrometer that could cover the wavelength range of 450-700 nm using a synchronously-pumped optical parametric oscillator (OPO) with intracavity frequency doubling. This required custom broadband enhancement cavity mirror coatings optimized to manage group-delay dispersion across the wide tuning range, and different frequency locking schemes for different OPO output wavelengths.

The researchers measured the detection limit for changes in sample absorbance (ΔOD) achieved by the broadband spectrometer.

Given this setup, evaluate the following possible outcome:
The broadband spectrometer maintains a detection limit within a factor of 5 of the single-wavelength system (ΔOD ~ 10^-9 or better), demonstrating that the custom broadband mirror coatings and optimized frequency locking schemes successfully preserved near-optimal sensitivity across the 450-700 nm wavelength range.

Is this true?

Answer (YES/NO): YES